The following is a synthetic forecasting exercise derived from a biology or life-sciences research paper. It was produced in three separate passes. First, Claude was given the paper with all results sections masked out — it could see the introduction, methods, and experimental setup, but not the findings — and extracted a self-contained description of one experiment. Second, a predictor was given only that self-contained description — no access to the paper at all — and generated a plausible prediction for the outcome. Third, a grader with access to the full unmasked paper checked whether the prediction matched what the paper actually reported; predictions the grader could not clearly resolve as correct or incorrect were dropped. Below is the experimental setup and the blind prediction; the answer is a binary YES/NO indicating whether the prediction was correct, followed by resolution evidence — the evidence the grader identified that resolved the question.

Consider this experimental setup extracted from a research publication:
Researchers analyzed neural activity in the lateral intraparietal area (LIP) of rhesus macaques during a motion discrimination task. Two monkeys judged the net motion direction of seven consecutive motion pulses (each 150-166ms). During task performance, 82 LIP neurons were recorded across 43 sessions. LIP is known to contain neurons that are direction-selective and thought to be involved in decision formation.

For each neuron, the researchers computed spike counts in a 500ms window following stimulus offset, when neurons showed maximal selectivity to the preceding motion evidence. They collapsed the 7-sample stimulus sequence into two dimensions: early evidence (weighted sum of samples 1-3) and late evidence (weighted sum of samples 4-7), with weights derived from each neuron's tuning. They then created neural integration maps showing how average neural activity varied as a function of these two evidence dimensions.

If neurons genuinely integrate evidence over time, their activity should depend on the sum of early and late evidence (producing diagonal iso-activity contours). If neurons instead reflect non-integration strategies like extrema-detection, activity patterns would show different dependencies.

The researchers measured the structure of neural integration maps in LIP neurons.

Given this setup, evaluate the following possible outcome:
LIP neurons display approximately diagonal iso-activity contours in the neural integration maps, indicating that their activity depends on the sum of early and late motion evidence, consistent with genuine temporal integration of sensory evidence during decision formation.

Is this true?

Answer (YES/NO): YES